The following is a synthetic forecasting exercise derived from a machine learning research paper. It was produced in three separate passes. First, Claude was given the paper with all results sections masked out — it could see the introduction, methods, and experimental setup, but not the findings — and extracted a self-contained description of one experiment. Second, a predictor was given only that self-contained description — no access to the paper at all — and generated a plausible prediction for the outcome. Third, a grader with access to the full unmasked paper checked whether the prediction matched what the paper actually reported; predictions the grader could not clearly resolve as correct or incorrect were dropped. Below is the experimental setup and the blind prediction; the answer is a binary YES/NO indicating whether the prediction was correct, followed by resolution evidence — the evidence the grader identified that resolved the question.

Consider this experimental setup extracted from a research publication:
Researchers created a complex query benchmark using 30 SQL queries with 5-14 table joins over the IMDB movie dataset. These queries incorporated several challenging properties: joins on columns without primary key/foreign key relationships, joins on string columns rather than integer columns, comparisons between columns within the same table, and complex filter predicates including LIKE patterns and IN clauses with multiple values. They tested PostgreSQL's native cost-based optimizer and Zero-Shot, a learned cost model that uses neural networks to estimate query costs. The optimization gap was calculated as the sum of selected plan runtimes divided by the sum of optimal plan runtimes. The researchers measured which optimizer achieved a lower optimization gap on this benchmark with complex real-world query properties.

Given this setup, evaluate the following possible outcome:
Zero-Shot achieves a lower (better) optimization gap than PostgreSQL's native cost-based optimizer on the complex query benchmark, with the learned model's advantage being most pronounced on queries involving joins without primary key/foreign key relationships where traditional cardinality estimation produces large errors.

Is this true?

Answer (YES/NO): NO